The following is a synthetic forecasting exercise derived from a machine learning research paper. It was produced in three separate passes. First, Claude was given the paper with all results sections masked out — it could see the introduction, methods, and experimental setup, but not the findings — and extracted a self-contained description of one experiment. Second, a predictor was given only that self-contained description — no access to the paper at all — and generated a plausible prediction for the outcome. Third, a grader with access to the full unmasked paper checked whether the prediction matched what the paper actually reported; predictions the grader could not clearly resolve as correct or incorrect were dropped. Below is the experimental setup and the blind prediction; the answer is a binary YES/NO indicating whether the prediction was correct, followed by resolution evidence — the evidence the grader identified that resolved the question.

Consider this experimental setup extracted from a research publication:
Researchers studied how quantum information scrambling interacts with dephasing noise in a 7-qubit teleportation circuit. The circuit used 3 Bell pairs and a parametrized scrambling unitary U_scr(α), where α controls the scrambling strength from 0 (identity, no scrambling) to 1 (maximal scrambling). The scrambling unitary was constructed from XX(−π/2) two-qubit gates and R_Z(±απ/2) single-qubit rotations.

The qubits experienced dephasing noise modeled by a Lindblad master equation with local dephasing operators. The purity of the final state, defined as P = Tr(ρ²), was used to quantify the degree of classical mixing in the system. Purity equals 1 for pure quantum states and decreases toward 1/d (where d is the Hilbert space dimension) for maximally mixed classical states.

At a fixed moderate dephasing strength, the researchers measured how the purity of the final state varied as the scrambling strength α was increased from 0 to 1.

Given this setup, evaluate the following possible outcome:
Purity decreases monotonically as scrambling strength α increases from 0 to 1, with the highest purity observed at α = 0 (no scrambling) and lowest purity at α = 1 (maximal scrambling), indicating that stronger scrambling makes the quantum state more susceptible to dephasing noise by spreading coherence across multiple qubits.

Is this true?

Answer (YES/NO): YES